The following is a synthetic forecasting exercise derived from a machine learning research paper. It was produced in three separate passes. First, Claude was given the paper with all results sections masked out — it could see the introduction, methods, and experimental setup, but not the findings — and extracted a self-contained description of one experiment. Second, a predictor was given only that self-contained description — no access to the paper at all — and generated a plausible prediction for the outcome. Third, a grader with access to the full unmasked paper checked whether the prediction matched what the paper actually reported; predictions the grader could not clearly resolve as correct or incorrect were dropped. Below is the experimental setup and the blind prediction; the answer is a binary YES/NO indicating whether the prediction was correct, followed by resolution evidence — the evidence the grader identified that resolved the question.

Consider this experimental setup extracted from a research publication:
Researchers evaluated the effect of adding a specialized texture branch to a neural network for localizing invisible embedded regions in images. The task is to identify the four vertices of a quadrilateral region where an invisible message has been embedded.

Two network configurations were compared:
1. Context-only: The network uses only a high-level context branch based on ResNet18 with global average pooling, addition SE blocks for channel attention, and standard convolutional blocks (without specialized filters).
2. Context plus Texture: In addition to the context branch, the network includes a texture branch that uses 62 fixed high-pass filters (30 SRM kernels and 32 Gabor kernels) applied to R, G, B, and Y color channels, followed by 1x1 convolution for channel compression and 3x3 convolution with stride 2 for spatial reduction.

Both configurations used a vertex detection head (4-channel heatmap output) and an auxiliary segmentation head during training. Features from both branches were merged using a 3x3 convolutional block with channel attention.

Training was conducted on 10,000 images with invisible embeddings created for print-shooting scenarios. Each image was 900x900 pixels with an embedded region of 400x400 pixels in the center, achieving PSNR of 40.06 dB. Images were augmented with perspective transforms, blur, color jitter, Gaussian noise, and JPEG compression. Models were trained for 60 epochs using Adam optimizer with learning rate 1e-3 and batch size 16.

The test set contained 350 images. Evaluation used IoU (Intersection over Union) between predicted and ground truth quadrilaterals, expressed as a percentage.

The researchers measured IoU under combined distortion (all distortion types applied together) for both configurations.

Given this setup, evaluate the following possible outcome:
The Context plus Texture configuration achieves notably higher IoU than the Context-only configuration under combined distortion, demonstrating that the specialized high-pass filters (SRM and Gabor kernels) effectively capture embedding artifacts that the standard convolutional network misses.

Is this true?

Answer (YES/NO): NO